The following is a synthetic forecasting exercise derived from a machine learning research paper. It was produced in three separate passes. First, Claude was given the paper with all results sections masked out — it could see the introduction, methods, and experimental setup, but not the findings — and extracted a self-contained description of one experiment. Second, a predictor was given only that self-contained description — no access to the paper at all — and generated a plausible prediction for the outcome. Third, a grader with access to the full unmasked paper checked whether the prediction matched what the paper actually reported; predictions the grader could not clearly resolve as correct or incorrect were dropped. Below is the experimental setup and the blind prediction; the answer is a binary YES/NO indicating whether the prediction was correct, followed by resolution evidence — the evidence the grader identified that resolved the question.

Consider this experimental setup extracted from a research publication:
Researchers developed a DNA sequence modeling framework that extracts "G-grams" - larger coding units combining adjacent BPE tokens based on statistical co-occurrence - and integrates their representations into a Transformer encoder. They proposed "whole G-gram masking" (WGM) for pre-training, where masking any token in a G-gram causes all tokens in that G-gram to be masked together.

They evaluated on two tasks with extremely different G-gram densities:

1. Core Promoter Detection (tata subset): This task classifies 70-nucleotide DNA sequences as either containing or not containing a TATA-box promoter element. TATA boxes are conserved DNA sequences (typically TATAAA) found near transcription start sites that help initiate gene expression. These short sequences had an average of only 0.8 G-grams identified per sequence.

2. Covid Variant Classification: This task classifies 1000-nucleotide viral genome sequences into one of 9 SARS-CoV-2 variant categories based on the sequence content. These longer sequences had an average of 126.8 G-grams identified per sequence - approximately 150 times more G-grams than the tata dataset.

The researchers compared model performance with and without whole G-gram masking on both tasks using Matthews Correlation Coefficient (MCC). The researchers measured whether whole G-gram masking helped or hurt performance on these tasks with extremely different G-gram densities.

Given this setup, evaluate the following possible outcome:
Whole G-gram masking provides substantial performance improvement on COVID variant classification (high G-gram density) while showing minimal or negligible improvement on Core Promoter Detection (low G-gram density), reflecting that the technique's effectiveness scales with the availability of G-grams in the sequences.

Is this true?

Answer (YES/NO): NO